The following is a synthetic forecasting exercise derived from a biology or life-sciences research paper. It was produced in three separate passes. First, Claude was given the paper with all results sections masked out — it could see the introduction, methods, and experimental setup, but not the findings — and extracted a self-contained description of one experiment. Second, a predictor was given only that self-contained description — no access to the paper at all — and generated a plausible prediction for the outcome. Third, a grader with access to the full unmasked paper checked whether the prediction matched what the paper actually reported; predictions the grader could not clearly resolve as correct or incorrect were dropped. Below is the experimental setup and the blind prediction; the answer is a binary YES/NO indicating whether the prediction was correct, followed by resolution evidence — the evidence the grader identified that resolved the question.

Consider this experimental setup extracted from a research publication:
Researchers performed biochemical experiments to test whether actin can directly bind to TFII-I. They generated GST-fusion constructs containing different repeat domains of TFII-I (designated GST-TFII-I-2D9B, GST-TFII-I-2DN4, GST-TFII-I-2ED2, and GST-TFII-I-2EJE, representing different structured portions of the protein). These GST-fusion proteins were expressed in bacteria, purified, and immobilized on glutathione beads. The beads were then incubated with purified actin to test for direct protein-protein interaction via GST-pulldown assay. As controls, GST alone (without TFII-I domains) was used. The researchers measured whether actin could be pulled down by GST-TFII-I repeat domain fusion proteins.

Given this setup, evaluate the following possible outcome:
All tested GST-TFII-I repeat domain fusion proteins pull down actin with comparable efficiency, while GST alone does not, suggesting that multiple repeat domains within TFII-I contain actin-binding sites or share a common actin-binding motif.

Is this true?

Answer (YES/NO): NO